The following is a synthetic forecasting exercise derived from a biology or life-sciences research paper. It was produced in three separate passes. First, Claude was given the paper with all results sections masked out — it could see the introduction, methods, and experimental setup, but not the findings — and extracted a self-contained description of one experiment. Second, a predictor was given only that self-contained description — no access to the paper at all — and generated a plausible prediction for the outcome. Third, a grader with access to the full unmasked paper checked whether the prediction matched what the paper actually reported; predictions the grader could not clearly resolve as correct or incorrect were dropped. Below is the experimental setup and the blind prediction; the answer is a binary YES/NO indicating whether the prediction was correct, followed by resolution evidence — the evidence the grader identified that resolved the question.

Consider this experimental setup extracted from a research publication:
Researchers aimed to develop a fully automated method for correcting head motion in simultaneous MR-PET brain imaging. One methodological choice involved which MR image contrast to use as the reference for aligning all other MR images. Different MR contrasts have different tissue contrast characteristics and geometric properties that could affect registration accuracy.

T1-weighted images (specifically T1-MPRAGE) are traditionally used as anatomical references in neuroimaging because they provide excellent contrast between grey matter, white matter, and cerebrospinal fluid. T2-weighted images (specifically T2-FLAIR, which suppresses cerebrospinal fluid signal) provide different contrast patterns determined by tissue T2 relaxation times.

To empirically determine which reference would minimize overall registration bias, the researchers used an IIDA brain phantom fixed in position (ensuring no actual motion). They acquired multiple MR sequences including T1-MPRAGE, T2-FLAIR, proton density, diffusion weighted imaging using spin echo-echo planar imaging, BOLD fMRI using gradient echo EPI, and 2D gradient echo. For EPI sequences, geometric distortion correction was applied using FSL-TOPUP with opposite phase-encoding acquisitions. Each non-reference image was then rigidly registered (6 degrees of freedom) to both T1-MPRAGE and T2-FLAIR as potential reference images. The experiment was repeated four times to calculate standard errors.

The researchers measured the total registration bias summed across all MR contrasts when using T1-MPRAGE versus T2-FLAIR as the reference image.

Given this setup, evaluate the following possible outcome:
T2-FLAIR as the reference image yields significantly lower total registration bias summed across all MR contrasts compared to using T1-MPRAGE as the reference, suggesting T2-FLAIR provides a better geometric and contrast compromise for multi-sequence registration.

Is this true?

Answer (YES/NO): YES